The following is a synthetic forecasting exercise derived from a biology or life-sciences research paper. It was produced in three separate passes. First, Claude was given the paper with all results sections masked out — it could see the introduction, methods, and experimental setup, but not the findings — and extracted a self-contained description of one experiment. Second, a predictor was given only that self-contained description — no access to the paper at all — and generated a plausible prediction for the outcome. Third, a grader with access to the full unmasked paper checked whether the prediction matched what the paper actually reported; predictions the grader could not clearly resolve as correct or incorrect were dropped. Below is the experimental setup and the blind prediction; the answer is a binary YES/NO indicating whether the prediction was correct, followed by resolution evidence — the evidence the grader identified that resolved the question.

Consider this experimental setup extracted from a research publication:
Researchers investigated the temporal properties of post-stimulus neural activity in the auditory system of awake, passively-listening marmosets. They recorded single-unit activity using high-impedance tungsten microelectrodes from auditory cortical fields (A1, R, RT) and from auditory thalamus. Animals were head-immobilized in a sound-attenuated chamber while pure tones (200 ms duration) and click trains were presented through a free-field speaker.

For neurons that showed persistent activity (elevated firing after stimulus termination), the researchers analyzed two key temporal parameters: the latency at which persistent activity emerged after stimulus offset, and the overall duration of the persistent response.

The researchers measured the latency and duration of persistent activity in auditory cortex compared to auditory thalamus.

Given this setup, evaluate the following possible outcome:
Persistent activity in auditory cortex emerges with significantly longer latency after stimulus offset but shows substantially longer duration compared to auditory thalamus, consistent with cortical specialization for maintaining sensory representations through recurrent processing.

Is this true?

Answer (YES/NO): NO